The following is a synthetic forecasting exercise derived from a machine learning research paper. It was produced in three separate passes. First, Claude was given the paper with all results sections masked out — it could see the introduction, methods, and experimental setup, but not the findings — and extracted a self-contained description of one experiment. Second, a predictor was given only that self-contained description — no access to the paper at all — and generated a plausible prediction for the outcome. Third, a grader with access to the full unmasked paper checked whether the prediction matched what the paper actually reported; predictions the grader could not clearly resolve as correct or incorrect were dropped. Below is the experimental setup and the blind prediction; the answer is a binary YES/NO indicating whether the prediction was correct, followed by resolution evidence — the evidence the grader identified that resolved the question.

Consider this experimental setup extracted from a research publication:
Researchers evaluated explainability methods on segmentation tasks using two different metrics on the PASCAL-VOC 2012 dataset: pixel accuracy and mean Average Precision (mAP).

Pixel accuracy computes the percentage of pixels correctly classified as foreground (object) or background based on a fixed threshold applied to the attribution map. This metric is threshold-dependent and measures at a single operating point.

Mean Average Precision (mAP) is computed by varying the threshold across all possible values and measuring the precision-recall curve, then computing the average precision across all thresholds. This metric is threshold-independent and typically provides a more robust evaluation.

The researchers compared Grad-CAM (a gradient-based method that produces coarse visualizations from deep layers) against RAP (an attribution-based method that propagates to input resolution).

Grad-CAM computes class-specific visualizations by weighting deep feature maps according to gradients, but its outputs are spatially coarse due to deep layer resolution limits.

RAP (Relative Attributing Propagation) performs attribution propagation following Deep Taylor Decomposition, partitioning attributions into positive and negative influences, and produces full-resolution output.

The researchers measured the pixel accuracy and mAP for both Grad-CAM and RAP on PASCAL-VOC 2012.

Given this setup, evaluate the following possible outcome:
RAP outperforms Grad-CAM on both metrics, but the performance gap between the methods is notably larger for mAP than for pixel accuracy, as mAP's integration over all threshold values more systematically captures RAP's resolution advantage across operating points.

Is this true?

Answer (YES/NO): NO